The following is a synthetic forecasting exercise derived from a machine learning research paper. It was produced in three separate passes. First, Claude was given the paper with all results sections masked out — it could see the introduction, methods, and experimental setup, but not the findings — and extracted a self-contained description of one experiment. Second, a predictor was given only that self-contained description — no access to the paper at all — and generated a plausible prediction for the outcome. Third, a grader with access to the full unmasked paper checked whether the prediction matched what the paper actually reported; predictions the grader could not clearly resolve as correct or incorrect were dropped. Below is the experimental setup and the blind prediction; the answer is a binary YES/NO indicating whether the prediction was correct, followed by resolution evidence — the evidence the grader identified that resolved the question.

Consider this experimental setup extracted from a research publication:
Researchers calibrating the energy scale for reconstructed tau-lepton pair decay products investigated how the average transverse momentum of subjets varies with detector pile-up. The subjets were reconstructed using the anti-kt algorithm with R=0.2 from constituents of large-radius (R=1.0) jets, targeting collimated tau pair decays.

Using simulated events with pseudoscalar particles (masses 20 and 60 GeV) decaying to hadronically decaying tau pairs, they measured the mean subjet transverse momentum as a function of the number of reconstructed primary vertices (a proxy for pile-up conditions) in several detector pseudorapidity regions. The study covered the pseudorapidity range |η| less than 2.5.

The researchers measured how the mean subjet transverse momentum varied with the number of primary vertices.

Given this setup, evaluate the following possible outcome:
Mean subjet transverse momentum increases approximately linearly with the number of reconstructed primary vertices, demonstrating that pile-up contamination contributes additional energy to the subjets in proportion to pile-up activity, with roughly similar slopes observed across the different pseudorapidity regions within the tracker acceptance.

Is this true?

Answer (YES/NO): YES